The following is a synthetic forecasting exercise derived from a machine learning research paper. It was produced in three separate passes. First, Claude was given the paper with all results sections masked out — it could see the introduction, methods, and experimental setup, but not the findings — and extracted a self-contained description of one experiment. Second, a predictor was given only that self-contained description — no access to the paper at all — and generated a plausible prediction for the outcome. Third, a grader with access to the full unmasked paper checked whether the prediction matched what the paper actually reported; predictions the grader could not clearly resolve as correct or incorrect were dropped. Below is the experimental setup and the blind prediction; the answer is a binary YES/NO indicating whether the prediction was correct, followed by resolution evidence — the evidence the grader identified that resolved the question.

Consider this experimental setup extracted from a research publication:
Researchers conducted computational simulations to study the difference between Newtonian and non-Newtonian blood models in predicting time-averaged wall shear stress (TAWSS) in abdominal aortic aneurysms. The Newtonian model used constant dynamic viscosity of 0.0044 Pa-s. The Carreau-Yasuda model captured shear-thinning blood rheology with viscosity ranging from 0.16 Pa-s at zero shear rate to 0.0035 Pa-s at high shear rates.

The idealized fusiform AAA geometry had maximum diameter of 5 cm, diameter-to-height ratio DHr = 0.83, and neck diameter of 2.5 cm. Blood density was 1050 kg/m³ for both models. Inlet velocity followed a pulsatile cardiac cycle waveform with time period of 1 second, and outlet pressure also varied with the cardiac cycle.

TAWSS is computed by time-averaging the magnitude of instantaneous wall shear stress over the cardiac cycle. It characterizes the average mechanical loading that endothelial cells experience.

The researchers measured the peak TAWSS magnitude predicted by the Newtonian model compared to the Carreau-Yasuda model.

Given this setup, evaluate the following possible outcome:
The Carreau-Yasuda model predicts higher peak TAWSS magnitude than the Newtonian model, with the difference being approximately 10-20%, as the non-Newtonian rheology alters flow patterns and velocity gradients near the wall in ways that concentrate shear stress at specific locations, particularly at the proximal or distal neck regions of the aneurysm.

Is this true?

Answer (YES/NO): NO